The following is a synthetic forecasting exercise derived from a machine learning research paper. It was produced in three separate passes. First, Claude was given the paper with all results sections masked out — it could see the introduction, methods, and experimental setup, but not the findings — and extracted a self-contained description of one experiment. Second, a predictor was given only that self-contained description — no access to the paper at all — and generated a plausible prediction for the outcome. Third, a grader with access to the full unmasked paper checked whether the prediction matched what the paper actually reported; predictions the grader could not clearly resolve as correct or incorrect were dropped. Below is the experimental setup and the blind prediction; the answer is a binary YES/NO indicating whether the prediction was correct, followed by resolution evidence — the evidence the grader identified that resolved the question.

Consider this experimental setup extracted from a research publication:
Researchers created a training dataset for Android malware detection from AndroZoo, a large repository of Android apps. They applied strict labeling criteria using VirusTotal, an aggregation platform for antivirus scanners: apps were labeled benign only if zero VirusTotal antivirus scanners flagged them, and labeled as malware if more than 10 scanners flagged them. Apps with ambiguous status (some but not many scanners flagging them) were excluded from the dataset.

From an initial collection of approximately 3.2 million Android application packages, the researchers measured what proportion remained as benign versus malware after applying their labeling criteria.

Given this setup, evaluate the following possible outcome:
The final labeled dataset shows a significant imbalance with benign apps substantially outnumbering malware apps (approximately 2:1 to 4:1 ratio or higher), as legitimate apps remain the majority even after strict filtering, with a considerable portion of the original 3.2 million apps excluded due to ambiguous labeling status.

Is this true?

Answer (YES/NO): YES